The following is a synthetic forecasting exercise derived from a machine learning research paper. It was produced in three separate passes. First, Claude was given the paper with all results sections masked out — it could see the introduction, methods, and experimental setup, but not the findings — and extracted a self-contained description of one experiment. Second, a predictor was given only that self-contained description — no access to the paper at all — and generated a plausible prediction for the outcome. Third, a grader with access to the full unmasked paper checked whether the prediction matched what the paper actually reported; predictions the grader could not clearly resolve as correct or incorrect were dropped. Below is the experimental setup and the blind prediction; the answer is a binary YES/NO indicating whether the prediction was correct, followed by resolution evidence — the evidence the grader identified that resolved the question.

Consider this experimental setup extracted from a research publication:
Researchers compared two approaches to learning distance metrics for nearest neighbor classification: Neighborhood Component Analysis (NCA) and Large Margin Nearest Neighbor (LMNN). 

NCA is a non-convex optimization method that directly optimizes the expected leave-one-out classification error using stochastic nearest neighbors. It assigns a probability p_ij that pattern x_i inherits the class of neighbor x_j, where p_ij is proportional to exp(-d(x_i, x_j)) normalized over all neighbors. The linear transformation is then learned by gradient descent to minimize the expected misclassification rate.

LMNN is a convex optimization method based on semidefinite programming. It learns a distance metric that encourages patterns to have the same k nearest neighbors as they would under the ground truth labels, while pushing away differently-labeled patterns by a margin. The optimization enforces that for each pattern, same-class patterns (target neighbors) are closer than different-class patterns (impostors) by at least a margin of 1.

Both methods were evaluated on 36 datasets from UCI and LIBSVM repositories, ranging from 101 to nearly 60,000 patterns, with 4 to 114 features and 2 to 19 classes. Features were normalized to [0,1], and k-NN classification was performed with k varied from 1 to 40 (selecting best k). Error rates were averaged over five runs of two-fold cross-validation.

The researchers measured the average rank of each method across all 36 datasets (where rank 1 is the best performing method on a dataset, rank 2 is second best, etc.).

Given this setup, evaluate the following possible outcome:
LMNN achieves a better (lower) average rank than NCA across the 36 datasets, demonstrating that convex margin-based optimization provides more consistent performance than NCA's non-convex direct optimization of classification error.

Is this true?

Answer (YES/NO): YES